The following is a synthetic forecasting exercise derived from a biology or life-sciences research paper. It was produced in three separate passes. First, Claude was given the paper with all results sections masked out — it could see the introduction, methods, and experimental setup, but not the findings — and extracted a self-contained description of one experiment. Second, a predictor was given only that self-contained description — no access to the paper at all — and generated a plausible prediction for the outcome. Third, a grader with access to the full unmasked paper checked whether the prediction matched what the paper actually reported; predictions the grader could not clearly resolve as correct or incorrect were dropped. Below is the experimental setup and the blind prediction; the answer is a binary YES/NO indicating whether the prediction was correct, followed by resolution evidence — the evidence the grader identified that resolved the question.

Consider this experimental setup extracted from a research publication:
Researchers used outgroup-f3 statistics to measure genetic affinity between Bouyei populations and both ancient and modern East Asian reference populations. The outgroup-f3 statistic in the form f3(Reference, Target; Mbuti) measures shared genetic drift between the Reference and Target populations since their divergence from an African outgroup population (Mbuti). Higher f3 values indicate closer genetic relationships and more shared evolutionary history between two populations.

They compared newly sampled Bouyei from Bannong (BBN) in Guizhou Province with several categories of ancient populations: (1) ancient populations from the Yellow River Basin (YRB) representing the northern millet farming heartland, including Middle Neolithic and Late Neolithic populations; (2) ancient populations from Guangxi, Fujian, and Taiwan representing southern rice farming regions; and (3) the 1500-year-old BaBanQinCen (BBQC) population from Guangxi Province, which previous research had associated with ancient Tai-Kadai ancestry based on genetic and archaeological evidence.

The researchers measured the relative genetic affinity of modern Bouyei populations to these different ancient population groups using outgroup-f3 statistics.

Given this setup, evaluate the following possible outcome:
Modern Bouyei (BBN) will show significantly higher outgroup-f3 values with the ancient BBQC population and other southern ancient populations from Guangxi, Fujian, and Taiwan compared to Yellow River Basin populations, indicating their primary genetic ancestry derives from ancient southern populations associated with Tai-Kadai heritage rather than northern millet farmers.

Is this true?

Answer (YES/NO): YES